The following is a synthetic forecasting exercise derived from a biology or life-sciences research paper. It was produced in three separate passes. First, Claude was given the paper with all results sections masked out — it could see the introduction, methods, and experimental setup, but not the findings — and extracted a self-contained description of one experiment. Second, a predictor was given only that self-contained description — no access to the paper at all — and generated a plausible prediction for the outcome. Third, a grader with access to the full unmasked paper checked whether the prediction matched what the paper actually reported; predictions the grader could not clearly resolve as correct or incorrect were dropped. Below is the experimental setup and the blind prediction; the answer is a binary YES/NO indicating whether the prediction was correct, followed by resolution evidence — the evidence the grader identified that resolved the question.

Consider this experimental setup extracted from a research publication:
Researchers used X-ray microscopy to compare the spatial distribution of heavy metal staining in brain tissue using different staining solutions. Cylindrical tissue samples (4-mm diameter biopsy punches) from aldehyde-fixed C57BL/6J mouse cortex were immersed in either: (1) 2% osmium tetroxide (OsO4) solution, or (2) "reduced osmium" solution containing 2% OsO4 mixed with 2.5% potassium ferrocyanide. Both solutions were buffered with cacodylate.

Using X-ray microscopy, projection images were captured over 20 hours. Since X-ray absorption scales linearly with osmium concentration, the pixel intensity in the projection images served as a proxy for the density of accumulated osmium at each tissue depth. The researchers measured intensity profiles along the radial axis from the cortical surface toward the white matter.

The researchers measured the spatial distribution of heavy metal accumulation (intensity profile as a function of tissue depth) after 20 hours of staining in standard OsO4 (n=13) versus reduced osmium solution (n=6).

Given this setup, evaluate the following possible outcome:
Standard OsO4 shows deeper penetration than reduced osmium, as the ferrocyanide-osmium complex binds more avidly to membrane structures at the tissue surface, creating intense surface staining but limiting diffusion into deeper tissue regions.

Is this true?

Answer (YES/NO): NO